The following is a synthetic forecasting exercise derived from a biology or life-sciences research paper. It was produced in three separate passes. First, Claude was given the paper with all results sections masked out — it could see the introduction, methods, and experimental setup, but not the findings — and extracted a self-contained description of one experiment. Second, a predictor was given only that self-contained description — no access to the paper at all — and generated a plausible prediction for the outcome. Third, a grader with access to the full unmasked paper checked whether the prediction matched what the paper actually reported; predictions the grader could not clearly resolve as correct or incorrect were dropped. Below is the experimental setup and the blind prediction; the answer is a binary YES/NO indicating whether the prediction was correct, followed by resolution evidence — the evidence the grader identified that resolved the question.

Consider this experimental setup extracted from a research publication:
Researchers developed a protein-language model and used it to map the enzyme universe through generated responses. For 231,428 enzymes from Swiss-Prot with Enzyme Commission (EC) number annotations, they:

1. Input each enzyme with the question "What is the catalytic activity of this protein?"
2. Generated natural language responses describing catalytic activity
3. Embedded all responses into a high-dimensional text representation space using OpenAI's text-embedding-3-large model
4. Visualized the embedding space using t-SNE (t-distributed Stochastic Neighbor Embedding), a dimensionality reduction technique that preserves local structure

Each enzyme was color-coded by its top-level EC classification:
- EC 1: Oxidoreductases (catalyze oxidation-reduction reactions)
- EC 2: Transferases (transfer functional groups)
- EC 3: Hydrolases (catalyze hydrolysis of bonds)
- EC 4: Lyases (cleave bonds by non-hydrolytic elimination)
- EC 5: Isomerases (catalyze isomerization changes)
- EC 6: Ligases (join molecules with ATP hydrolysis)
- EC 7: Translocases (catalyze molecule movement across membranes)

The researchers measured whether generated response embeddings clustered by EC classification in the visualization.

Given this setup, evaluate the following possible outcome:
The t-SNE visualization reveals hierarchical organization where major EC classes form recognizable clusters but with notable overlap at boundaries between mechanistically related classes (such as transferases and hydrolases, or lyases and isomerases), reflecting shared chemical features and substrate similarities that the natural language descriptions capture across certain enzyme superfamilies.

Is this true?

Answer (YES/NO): NO